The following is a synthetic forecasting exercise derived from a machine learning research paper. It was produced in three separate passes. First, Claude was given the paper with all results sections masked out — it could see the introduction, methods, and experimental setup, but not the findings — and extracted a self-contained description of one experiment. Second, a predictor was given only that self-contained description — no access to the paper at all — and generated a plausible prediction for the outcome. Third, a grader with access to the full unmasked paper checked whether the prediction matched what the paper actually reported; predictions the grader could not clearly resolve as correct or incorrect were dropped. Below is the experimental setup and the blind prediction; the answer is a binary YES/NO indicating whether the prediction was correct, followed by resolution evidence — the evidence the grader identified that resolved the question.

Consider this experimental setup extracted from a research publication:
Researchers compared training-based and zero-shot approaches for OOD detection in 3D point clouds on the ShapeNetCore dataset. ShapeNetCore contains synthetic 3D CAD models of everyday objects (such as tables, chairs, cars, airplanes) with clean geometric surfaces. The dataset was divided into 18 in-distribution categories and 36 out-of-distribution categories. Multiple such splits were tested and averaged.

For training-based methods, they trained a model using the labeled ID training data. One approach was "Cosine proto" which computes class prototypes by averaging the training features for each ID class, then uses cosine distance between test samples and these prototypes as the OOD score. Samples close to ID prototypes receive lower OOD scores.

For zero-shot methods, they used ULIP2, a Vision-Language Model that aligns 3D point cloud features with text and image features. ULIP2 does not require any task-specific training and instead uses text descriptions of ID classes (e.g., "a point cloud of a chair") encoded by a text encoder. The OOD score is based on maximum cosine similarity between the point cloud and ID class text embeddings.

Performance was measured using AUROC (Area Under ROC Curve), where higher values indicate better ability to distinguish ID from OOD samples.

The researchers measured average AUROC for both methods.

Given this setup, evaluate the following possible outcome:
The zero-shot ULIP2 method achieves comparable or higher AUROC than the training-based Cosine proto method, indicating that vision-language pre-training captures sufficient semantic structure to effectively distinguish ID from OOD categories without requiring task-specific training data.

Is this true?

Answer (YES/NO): NO